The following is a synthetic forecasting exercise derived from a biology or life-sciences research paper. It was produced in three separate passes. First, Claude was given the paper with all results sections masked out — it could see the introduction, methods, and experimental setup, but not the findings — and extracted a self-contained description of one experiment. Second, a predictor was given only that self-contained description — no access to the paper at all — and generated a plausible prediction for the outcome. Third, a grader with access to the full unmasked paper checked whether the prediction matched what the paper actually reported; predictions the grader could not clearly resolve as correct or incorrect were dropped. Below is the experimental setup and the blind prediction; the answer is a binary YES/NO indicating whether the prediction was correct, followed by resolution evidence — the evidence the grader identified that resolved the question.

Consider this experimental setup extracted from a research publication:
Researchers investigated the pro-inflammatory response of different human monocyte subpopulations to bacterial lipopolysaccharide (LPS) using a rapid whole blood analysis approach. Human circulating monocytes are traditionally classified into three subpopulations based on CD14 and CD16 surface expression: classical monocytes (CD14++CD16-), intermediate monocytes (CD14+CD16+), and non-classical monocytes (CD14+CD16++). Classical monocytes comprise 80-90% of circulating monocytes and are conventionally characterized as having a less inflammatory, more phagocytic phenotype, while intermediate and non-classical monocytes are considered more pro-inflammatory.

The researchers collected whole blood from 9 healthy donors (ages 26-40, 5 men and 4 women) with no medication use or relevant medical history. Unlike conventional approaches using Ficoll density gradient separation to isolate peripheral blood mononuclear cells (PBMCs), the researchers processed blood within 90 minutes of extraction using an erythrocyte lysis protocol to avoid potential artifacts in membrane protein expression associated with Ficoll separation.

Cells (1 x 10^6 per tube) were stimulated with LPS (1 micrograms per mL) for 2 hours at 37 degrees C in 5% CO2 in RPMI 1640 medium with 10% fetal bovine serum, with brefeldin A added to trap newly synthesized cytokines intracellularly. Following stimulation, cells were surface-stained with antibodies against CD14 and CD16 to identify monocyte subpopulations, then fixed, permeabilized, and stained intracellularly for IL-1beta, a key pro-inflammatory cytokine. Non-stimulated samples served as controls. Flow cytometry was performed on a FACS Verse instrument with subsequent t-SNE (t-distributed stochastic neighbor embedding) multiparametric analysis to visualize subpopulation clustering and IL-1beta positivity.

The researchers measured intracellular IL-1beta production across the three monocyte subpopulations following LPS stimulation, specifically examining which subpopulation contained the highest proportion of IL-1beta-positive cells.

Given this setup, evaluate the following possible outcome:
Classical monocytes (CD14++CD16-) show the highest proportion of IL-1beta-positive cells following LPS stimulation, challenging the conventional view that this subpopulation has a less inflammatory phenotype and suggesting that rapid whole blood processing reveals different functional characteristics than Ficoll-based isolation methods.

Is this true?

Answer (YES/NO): YES